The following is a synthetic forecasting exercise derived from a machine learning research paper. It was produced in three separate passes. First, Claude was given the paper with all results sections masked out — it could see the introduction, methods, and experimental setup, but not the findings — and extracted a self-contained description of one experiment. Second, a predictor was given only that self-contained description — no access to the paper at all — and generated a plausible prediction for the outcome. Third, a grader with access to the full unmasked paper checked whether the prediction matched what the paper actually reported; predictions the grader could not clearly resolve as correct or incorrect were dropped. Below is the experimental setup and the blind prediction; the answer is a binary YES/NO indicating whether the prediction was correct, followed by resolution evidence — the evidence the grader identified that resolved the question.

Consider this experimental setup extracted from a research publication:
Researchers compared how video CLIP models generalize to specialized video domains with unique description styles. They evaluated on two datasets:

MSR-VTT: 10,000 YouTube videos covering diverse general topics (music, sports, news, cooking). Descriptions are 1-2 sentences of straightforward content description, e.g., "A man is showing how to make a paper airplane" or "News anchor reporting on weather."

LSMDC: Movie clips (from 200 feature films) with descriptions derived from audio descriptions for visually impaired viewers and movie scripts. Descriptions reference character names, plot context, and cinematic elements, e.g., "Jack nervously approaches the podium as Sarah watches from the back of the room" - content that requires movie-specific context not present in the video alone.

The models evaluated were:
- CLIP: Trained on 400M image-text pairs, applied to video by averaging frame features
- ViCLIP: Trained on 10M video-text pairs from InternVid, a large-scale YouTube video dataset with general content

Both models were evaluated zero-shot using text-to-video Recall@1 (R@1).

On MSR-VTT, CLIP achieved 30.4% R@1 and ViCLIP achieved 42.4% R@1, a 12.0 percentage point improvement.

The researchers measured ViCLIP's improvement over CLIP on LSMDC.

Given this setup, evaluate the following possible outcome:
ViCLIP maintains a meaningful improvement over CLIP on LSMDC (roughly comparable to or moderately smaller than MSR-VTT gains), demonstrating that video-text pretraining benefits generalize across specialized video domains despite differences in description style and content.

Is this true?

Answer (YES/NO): NO